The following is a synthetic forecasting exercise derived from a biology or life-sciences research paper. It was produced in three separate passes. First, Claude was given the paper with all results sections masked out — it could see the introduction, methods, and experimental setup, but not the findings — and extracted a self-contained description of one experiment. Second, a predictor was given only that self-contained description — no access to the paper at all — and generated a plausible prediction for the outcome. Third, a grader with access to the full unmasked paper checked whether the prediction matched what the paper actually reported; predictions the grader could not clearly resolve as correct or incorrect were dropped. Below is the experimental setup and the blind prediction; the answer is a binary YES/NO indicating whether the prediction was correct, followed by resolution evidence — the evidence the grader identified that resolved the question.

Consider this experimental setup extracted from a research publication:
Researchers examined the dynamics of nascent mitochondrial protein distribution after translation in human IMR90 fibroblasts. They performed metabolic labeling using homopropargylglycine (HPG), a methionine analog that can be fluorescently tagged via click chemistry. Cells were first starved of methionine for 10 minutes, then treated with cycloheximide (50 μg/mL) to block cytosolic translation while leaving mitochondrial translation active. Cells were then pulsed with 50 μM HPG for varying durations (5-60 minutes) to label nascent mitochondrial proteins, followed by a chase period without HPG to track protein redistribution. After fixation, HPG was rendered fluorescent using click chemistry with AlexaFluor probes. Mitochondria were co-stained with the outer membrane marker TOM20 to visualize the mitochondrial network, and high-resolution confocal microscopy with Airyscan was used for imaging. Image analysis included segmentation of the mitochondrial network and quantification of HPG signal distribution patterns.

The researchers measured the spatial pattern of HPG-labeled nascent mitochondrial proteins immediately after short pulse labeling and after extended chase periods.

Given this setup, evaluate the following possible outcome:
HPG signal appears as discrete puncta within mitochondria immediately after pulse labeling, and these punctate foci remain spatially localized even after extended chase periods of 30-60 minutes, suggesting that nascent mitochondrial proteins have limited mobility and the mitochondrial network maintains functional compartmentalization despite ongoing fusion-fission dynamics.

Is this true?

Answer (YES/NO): NO